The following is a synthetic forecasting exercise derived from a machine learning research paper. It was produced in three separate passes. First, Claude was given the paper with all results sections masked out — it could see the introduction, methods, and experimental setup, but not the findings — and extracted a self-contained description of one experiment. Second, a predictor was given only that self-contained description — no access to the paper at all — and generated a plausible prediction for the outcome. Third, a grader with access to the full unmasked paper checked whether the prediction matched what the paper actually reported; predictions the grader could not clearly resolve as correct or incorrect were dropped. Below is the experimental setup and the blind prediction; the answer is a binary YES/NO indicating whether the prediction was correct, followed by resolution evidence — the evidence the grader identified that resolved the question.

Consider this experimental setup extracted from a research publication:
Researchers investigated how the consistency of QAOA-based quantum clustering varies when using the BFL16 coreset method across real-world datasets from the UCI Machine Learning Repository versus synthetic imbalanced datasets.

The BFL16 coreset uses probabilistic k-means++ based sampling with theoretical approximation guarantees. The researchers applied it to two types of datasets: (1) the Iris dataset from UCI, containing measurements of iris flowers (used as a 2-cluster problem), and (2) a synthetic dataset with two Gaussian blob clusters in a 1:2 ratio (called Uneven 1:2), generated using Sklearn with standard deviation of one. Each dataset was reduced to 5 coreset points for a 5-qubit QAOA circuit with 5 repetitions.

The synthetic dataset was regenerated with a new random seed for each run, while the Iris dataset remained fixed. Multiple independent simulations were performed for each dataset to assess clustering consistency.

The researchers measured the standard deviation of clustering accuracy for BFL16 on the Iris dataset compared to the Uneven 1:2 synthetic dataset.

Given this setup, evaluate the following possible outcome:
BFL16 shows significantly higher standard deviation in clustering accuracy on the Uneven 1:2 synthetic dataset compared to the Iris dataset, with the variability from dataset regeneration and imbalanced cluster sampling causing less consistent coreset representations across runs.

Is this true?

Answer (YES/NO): NO